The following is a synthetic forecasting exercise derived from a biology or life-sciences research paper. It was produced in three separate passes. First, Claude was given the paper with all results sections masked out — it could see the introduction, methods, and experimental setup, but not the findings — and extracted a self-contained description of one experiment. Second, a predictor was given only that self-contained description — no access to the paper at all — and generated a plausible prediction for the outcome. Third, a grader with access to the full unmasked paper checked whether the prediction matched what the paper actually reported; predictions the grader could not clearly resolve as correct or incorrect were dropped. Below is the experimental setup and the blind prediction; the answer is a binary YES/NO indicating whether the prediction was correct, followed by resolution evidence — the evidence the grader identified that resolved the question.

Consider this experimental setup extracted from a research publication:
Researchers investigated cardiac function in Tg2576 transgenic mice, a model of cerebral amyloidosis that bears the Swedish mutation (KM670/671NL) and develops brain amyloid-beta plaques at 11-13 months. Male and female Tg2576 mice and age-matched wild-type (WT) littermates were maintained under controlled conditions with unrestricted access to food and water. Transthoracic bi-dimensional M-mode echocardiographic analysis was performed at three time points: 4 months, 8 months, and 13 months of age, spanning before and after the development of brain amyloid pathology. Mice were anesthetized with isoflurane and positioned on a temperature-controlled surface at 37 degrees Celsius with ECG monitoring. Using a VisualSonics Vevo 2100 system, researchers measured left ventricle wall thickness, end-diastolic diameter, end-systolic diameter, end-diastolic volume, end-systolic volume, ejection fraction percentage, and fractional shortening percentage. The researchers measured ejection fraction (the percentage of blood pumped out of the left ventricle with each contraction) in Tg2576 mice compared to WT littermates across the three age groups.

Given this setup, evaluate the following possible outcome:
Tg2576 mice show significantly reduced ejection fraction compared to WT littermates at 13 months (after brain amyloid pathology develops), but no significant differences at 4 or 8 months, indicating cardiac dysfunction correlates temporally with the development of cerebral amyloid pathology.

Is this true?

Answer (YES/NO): YES